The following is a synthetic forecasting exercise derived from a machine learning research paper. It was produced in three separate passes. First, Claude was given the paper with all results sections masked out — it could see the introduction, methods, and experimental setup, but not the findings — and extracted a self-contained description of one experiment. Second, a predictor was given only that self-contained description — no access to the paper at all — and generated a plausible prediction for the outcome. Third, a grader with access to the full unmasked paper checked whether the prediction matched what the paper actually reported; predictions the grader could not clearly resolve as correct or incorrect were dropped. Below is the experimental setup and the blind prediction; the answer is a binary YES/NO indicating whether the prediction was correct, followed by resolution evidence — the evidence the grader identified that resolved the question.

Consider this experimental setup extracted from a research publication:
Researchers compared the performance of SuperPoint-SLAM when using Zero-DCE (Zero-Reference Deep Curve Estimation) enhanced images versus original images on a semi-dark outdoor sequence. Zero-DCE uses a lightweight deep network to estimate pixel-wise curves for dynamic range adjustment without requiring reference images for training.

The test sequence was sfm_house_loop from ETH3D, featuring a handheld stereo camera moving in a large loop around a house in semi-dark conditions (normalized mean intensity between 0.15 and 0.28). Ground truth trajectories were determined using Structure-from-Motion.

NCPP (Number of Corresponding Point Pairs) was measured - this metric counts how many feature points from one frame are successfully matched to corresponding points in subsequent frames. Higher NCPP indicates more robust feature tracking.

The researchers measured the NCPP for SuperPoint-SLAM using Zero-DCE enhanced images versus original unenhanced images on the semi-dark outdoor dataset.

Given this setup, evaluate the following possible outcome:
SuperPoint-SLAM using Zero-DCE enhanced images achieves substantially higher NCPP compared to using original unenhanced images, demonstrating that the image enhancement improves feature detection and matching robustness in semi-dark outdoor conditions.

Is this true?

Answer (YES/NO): NO